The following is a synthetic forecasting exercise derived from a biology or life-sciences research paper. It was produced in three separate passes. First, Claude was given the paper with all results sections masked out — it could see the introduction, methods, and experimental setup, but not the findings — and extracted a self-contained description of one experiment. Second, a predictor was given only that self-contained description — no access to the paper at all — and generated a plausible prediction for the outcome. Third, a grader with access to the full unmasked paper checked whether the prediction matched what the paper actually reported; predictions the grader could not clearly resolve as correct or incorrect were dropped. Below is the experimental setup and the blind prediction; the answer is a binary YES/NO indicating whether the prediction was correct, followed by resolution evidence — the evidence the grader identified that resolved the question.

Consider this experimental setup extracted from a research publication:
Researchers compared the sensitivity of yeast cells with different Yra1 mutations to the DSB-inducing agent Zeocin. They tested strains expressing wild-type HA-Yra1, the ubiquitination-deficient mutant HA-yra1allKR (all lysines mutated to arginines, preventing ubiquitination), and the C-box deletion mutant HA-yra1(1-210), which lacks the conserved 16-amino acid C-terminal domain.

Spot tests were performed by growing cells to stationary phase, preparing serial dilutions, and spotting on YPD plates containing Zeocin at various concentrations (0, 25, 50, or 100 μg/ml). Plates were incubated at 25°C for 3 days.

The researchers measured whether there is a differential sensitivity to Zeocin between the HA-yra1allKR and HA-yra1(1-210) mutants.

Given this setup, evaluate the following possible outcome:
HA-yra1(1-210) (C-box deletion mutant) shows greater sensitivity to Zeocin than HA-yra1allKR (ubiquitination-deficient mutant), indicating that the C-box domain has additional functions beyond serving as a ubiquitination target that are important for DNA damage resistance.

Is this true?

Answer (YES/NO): YES